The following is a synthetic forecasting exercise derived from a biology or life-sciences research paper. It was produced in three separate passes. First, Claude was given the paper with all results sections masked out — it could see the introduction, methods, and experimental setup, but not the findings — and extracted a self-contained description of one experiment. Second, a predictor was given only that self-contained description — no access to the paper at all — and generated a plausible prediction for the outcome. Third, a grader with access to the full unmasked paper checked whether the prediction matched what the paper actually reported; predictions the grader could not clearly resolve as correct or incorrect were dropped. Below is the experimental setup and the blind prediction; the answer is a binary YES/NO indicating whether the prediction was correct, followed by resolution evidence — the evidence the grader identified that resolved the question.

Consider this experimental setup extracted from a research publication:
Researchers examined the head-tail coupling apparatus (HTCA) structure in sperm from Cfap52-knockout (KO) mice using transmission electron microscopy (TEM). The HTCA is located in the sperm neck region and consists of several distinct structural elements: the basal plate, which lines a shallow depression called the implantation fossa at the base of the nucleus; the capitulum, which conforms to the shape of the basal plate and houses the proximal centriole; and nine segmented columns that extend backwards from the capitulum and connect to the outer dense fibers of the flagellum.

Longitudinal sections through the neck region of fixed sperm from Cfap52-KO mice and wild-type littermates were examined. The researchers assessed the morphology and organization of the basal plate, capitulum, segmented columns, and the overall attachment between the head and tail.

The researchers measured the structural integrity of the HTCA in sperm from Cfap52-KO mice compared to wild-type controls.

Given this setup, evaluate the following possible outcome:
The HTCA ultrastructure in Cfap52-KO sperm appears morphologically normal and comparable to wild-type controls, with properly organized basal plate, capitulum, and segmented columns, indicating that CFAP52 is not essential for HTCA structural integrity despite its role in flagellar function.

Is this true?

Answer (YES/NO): NO